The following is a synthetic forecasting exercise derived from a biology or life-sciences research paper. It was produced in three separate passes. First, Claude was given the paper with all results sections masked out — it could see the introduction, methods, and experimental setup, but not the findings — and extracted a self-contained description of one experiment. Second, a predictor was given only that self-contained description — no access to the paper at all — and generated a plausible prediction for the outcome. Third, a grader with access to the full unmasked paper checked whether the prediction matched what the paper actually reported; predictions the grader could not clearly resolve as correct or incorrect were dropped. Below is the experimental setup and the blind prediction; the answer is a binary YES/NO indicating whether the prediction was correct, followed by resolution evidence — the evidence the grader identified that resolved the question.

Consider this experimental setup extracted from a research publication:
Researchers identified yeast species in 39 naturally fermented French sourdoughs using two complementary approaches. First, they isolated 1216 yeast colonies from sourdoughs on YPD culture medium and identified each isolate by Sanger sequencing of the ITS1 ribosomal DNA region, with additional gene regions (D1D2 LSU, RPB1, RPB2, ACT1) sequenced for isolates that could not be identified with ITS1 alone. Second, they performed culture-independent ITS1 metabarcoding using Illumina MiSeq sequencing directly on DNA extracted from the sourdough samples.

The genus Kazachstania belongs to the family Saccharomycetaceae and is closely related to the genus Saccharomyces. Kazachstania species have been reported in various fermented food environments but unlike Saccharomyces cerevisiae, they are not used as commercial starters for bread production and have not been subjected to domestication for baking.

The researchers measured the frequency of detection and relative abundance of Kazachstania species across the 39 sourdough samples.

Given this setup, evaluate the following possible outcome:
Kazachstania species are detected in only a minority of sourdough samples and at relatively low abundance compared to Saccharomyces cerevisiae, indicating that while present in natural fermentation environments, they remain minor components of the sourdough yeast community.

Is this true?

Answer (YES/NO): NO